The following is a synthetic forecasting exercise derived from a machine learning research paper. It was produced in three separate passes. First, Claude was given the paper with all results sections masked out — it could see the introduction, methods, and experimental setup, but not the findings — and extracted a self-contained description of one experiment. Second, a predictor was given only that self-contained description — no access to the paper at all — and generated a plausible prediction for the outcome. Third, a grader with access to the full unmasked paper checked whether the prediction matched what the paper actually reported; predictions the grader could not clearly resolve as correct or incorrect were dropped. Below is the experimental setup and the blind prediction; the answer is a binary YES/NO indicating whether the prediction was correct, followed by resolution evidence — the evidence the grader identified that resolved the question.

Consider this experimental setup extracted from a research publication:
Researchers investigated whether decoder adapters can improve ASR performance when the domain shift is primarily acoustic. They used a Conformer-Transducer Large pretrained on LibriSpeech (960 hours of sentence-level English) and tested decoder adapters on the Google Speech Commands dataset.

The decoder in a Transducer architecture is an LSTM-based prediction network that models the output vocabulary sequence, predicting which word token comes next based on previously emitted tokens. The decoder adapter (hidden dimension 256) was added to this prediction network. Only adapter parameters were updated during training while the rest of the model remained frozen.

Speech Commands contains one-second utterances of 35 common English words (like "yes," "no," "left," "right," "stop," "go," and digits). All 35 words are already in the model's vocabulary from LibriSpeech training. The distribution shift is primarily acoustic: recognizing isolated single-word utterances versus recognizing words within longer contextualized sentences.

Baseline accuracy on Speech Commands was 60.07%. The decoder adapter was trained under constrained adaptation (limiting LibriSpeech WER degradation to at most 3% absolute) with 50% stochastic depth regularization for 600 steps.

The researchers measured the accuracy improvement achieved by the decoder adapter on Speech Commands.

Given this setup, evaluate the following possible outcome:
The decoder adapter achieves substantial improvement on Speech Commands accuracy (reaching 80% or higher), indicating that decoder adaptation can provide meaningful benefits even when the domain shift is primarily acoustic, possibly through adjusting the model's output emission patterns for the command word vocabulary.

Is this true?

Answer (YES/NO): NO